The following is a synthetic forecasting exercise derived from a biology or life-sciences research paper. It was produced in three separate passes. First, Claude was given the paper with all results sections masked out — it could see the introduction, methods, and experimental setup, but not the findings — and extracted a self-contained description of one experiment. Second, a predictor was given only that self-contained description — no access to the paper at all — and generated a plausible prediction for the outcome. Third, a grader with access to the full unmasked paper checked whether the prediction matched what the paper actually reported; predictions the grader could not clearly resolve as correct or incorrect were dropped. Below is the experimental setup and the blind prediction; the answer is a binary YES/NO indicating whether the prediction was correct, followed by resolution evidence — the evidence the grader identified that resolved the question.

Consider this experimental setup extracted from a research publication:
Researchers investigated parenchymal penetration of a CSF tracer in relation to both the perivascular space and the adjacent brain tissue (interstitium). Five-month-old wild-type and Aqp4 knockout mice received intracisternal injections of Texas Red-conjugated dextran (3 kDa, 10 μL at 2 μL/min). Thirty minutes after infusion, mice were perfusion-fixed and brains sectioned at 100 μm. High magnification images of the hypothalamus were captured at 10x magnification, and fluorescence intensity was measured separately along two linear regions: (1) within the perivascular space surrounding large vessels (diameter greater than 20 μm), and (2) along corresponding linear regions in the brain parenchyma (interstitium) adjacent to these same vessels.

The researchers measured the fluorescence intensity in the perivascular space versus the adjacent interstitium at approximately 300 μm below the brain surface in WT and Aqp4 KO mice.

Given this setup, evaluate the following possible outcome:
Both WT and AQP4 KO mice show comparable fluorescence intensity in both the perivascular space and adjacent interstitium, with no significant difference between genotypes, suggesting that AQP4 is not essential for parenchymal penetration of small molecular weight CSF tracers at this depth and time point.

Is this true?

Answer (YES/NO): NO